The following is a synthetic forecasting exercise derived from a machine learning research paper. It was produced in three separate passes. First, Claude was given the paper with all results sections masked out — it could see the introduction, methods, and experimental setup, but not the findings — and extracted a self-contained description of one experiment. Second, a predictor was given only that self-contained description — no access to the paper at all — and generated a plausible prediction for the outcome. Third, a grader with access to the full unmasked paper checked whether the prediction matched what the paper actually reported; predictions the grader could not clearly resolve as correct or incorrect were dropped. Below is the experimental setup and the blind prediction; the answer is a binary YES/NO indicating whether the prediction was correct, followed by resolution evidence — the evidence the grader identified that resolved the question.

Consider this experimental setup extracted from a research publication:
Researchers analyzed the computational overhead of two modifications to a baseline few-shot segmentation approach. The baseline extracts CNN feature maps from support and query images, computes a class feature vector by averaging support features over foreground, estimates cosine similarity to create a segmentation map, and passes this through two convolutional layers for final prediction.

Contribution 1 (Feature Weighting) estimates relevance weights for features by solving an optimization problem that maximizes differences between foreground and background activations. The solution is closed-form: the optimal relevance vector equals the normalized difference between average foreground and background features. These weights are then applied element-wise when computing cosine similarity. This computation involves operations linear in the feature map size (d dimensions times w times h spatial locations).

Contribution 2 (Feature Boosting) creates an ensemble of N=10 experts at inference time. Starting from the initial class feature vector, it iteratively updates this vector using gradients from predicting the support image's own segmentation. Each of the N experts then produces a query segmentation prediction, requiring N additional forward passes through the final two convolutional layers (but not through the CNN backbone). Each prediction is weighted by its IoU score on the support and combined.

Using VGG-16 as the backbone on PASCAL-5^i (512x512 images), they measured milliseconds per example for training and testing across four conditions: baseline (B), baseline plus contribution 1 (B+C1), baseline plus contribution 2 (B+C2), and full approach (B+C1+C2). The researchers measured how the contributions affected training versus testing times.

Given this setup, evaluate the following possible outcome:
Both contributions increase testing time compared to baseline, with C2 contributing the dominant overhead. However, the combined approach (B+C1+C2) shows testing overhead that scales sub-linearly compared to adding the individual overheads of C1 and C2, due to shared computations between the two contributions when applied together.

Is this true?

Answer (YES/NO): YES